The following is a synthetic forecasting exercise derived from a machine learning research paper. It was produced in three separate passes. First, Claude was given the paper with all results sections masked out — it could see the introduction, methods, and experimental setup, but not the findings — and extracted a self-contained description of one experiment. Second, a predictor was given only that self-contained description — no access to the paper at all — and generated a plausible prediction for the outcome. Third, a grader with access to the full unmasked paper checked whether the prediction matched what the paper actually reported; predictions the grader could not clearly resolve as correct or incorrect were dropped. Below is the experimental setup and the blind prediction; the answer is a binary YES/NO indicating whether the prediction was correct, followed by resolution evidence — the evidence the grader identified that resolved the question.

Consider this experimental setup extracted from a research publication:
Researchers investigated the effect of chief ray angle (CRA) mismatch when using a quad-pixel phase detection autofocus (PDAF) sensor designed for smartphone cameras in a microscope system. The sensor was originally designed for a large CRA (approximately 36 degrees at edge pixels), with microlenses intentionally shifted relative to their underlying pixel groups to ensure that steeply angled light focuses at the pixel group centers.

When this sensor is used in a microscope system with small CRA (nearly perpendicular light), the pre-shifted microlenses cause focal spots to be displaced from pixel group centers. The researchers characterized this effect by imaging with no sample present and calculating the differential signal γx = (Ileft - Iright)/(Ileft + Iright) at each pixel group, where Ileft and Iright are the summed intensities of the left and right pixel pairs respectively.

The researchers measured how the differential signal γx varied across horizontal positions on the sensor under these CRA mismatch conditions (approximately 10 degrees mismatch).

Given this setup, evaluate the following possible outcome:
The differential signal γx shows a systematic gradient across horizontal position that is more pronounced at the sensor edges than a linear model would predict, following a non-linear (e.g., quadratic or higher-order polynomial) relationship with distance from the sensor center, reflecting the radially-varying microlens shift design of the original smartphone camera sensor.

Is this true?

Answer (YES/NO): YES